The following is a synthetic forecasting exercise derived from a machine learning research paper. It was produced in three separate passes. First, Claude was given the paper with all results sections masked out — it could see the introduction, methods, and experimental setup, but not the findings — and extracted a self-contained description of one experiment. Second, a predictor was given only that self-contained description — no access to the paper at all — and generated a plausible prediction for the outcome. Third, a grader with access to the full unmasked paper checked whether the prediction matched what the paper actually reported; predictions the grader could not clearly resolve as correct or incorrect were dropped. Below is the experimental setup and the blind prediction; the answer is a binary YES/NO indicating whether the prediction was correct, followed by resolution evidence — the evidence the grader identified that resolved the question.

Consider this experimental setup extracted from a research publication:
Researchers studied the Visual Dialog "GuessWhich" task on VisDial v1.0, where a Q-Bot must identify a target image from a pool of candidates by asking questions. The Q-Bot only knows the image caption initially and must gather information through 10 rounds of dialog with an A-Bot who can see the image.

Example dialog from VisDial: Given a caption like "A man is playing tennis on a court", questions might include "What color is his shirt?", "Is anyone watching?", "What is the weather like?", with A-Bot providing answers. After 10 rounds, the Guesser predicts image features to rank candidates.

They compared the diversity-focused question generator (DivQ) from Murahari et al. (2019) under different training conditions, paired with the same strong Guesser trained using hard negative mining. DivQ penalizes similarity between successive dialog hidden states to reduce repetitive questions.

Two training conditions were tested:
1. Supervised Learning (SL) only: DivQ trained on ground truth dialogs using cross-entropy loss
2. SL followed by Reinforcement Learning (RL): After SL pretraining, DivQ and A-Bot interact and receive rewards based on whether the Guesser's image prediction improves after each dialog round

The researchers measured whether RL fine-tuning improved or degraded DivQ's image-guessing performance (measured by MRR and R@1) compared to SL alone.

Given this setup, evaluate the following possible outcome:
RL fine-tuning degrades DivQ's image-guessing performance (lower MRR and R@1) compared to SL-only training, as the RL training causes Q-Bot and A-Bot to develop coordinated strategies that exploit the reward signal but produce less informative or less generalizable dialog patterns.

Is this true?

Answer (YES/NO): YES